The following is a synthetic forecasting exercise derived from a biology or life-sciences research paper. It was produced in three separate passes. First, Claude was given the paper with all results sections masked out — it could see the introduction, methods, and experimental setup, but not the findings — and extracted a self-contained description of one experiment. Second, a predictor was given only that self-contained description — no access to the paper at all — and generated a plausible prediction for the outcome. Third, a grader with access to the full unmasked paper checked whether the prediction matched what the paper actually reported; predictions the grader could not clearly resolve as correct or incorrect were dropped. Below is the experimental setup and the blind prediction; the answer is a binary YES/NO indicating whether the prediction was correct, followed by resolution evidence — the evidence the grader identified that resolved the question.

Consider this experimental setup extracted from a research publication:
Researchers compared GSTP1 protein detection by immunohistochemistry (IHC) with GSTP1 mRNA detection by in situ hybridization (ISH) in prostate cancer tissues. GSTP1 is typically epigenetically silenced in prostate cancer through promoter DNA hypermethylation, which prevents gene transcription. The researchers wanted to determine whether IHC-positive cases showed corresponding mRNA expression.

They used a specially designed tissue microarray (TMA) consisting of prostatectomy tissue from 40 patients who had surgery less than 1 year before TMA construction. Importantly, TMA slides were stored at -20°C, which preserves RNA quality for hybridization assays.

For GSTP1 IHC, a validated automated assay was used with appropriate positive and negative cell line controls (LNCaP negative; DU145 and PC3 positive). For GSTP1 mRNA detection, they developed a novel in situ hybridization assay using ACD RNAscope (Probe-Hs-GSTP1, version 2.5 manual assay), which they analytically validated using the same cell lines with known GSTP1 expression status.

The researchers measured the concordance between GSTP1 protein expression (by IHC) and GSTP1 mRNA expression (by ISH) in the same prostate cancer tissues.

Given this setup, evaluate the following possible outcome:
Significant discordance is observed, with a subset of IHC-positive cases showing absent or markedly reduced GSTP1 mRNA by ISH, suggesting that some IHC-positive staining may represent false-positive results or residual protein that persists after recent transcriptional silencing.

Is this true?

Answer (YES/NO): NO